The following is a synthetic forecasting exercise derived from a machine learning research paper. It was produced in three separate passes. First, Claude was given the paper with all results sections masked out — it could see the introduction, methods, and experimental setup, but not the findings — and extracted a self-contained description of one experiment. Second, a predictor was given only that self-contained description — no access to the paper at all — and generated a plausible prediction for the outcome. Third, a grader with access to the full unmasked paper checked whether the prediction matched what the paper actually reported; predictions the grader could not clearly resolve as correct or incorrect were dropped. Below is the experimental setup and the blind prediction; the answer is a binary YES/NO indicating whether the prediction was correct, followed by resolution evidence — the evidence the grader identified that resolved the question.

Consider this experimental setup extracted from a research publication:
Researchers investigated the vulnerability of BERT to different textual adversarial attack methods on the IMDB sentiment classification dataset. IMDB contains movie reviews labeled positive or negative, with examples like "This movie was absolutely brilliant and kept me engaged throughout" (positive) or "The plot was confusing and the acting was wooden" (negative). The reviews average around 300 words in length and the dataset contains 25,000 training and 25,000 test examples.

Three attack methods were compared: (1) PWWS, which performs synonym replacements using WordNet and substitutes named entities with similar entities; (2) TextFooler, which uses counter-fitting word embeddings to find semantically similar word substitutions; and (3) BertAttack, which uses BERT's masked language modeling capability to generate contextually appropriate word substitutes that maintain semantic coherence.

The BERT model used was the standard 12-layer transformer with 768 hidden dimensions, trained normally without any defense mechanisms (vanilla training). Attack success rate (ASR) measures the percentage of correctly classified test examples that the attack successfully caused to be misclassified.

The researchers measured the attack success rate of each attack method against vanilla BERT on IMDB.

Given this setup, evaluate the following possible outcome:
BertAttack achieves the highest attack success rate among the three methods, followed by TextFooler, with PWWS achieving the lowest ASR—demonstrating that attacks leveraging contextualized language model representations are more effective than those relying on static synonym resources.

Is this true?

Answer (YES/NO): YES